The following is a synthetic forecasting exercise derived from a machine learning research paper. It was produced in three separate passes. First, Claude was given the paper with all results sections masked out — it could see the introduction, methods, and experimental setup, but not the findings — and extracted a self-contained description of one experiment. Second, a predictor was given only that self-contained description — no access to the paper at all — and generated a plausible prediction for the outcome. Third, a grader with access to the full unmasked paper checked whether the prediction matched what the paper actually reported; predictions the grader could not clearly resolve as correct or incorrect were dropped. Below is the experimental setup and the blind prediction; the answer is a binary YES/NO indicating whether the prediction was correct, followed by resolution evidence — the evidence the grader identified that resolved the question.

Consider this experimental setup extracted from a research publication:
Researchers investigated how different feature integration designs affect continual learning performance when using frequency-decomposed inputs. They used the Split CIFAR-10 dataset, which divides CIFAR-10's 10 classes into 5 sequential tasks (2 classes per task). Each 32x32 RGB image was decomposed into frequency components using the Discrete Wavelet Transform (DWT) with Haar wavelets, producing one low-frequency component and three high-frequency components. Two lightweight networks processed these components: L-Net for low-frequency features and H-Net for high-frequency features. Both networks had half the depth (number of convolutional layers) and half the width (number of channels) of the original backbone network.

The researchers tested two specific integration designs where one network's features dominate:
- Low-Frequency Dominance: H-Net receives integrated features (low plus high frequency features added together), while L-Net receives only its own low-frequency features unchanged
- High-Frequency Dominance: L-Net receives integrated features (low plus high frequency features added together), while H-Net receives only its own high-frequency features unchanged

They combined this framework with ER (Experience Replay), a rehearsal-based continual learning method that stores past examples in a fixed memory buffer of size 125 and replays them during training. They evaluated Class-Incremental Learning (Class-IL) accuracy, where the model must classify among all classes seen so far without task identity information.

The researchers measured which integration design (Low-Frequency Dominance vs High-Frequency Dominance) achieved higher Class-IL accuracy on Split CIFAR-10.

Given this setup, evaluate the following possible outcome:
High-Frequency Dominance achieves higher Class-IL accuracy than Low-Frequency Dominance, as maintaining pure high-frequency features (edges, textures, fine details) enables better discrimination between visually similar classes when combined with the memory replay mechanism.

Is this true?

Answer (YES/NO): NO